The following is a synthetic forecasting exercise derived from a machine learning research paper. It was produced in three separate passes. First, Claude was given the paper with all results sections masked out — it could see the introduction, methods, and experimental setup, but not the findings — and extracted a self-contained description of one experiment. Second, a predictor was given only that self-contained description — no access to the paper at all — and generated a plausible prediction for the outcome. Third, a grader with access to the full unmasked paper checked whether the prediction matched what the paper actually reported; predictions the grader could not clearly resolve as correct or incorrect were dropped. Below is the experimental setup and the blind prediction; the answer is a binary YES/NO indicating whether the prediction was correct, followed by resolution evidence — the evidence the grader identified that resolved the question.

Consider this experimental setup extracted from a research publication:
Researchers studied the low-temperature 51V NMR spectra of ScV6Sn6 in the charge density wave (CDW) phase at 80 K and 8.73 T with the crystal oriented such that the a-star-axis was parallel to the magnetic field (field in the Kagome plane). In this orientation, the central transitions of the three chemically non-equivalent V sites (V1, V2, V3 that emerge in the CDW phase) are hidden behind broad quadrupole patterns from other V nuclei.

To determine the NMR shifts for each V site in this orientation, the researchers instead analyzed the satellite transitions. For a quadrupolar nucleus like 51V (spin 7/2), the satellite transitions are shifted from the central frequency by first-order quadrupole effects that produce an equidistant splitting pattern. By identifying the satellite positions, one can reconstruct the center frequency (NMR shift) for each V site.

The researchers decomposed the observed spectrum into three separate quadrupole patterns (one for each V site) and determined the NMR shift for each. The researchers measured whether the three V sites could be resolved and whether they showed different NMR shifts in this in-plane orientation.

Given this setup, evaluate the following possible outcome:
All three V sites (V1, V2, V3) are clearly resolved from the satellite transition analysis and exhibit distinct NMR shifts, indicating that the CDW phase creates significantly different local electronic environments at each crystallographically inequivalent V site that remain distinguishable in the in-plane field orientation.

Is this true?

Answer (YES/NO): YES